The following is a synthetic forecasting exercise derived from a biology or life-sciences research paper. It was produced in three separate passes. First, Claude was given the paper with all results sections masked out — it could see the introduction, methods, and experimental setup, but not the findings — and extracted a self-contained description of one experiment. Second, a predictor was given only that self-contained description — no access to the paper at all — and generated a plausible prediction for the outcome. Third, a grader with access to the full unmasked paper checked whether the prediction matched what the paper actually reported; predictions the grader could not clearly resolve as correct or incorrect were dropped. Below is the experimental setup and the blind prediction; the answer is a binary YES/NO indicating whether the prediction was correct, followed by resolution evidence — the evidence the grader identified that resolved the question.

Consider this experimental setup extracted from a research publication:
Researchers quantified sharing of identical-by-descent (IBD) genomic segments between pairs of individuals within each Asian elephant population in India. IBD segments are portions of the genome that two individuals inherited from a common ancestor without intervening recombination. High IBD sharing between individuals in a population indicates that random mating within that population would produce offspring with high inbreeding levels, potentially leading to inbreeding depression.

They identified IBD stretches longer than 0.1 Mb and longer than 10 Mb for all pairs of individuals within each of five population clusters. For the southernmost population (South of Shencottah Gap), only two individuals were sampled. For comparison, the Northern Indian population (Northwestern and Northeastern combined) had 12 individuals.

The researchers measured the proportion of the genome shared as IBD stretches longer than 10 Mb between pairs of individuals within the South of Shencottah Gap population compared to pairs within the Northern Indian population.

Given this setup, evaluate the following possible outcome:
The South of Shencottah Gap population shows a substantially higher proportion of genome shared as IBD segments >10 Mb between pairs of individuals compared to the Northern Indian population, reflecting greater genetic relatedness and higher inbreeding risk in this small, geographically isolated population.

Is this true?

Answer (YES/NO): YES